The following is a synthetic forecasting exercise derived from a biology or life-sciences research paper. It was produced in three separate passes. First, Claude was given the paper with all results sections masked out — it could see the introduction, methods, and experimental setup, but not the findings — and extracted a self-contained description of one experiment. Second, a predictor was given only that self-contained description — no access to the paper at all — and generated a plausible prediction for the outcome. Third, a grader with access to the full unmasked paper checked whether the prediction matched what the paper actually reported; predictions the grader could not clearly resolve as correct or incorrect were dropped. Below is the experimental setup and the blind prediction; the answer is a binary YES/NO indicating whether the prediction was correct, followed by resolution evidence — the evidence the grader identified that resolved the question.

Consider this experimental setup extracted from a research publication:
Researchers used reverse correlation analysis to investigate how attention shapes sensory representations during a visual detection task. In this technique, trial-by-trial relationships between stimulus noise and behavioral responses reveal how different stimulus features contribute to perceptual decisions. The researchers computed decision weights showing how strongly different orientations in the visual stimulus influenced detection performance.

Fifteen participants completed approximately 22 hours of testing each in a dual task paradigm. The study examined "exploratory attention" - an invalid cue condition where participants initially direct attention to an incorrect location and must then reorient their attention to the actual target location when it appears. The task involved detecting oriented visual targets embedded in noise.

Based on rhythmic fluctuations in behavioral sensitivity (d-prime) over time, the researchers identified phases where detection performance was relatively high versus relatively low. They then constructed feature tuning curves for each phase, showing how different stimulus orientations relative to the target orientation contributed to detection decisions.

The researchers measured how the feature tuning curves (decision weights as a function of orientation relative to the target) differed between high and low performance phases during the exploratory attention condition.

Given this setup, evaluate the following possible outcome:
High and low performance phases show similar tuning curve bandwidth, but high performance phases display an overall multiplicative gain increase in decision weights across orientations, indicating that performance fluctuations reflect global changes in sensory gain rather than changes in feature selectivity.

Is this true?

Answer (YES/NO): NO